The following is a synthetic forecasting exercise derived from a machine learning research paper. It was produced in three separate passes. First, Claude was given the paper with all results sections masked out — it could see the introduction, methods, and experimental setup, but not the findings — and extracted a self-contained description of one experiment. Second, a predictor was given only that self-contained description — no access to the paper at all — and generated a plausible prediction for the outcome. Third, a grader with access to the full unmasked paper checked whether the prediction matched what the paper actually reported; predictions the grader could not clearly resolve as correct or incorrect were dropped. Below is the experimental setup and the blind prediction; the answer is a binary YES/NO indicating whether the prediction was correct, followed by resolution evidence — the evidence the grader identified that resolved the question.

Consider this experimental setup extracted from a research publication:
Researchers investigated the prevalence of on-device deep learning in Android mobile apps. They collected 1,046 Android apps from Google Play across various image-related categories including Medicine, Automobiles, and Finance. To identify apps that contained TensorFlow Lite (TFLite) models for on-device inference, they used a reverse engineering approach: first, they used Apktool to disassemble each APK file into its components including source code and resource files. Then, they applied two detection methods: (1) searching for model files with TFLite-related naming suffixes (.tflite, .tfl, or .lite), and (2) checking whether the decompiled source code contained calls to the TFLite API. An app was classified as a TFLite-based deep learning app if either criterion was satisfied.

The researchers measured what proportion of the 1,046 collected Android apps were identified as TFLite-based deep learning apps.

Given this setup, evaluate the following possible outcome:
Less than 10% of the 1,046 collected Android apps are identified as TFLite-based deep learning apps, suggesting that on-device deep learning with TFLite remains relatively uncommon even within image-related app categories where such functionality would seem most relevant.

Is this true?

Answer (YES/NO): NO